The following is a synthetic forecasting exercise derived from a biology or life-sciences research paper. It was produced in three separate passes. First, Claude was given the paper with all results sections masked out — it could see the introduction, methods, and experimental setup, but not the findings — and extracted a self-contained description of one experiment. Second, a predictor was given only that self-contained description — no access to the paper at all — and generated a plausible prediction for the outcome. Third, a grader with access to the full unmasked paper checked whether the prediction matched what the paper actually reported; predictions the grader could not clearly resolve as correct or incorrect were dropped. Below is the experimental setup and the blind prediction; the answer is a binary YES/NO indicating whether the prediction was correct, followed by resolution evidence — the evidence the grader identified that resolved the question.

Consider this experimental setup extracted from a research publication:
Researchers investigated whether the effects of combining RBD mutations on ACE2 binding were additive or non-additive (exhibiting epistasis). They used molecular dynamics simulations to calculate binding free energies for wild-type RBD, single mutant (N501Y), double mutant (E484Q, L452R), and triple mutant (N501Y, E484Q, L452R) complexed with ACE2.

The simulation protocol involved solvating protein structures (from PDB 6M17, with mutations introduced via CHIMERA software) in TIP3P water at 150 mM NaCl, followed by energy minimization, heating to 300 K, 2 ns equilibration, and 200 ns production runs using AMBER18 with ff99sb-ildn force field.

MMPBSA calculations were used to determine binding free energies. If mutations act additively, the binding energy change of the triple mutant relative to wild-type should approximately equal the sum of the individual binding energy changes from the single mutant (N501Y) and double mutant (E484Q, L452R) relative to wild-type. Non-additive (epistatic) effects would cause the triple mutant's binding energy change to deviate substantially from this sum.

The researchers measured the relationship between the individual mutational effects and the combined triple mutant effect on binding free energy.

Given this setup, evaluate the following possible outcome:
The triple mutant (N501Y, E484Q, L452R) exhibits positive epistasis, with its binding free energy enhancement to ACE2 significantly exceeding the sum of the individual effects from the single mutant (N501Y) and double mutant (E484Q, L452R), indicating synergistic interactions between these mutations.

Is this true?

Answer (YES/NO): NO